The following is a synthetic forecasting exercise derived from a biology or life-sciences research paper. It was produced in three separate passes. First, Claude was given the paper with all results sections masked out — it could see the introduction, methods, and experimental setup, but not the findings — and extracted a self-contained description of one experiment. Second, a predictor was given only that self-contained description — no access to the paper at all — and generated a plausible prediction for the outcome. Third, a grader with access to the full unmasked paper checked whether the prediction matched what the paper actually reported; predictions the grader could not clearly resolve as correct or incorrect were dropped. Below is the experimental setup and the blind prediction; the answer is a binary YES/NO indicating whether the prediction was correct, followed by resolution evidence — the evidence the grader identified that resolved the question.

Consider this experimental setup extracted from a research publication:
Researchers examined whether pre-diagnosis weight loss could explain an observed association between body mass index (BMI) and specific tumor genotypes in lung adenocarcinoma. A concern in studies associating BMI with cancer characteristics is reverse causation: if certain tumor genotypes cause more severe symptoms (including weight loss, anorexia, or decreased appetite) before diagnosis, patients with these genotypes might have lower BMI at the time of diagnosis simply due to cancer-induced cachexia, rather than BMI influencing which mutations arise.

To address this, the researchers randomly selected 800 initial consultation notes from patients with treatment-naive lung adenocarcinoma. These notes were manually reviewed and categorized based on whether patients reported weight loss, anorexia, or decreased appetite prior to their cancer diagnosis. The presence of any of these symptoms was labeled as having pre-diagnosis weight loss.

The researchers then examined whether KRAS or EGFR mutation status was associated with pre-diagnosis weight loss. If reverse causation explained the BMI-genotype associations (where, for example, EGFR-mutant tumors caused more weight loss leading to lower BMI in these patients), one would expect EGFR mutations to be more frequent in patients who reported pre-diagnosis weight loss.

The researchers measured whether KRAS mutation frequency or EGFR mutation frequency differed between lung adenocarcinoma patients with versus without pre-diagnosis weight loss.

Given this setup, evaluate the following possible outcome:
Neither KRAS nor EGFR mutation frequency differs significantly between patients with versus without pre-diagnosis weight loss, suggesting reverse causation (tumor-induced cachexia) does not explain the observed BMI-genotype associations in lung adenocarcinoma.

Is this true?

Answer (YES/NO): YES